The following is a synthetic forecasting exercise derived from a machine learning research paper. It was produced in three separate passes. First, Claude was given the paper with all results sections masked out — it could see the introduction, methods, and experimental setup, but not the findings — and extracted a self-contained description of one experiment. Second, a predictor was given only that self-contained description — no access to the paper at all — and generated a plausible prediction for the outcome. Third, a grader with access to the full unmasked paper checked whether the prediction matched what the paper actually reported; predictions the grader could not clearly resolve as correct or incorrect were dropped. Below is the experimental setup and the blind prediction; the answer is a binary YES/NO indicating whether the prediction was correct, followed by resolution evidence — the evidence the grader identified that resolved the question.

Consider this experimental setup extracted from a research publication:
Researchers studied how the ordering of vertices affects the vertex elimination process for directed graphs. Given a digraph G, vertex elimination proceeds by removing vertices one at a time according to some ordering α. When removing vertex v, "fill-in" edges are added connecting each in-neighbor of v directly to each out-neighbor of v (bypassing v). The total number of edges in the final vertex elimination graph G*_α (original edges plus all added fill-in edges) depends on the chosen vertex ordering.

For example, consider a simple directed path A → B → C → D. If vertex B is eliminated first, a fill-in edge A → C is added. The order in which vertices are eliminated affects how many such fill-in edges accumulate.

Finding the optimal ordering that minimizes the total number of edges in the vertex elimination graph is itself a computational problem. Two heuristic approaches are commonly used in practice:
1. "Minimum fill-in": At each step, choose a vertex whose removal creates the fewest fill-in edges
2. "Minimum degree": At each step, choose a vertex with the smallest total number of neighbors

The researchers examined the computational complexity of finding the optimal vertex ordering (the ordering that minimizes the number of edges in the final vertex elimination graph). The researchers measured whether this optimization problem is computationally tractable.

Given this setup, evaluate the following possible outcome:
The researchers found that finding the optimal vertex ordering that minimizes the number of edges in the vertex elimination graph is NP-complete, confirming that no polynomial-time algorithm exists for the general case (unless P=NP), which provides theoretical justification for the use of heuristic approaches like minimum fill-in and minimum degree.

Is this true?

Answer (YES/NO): YES